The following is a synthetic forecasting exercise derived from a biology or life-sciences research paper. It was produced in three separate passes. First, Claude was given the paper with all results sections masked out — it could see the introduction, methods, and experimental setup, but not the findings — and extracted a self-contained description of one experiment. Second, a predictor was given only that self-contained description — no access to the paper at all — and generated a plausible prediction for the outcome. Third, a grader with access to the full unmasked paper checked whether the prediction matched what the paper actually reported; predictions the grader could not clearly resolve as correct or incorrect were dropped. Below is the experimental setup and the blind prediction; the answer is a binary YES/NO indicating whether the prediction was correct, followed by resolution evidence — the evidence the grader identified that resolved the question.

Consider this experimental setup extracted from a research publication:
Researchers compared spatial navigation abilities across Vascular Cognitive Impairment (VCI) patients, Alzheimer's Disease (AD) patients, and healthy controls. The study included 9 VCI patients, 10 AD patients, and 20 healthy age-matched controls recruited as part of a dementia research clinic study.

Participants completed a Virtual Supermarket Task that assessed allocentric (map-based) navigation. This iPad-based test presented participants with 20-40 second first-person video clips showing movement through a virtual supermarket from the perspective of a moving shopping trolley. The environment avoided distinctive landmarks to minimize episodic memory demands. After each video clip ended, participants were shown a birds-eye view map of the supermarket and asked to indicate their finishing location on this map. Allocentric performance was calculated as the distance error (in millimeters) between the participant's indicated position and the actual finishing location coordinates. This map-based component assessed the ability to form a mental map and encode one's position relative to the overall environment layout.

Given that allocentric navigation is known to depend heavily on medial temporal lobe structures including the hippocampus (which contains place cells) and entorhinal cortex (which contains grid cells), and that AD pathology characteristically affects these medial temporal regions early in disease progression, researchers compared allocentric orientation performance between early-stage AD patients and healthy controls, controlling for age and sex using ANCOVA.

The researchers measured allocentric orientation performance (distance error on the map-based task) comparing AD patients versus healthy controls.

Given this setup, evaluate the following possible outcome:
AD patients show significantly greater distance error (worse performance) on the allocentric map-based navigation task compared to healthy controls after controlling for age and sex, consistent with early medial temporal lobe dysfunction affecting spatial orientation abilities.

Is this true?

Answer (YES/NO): NO